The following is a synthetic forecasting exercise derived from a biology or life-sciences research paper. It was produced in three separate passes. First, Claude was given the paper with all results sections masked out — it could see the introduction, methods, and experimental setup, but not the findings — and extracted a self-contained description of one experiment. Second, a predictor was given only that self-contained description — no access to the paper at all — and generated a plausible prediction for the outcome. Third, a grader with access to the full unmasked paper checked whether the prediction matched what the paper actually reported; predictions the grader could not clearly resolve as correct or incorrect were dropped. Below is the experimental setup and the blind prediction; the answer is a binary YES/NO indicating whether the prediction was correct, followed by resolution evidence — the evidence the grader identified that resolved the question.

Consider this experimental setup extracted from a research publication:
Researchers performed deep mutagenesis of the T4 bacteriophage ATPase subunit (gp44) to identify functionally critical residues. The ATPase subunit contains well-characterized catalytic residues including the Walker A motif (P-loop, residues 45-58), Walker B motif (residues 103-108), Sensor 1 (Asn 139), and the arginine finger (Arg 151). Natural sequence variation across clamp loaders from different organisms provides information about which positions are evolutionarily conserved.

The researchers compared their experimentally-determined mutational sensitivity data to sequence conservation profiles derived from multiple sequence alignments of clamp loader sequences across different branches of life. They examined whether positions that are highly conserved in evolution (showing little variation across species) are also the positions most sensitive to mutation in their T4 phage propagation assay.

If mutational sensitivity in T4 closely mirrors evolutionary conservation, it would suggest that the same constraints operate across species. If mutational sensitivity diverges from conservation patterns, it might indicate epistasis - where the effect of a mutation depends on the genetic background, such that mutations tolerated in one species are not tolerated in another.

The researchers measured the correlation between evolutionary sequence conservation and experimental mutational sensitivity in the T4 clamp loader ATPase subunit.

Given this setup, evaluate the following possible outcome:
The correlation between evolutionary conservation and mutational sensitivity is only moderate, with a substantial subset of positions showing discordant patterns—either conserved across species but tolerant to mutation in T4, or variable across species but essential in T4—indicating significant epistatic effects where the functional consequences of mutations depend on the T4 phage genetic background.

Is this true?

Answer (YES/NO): YES